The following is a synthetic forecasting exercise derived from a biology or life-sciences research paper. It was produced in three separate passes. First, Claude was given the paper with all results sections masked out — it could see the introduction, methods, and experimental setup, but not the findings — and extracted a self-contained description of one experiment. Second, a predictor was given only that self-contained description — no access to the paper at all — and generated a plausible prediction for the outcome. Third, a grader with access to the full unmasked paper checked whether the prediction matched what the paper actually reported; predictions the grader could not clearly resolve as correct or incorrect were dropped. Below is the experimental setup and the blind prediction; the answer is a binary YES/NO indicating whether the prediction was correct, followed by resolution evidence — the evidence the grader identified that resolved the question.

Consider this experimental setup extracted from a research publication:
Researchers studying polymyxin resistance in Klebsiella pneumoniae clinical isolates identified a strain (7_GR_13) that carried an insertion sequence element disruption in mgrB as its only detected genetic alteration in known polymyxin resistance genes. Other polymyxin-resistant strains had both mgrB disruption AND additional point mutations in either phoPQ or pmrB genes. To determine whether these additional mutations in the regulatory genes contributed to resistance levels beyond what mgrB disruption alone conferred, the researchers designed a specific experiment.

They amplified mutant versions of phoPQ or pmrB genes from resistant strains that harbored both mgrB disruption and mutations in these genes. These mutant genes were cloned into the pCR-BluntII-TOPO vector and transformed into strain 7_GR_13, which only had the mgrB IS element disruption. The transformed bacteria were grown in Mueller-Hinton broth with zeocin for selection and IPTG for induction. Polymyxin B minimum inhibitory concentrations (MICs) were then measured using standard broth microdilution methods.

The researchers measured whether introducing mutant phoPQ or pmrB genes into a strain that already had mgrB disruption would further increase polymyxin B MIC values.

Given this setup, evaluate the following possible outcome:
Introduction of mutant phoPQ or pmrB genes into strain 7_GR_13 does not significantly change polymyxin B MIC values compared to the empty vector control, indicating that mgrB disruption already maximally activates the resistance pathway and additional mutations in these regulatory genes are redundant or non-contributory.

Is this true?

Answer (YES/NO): NO